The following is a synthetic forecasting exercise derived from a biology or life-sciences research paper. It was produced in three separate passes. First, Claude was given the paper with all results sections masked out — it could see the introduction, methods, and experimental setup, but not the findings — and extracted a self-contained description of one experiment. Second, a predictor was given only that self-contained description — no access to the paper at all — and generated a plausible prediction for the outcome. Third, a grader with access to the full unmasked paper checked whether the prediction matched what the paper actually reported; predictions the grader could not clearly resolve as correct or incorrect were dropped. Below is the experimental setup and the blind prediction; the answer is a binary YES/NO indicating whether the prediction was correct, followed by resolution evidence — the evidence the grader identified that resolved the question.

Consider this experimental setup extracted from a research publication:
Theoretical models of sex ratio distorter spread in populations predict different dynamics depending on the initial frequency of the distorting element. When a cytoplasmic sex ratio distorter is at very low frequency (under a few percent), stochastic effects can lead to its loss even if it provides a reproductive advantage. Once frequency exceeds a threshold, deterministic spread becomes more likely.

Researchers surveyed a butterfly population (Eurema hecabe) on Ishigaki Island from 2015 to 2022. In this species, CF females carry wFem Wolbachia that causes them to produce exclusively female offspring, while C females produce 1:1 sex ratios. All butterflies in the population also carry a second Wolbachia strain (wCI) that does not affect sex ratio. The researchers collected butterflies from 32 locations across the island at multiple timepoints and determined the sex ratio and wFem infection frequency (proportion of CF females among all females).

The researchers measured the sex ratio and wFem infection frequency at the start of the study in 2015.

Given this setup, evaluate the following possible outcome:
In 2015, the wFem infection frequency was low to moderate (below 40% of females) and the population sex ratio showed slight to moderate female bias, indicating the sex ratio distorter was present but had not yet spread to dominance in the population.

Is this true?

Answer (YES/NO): NO